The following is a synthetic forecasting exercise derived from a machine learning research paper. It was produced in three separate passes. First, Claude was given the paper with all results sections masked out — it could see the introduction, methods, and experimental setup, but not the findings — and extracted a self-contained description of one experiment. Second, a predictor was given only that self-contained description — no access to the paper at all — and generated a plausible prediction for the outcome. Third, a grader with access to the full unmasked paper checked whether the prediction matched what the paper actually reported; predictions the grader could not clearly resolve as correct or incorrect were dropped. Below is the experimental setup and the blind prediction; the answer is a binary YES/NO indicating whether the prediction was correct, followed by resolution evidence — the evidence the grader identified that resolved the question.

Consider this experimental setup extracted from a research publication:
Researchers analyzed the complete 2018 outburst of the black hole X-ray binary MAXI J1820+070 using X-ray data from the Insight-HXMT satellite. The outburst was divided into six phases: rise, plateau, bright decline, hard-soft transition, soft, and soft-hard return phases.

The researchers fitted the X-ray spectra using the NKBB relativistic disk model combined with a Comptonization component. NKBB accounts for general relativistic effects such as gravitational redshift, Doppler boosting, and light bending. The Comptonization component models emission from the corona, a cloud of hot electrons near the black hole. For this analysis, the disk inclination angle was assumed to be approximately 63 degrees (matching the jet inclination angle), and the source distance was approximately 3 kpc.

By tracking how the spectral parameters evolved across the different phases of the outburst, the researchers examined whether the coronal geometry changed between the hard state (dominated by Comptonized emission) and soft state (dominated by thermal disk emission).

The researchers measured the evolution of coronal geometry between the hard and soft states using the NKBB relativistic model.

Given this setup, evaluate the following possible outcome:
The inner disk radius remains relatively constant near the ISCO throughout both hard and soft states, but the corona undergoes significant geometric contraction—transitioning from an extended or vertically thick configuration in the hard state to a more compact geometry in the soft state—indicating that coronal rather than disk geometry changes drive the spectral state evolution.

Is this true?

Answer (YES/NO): NO